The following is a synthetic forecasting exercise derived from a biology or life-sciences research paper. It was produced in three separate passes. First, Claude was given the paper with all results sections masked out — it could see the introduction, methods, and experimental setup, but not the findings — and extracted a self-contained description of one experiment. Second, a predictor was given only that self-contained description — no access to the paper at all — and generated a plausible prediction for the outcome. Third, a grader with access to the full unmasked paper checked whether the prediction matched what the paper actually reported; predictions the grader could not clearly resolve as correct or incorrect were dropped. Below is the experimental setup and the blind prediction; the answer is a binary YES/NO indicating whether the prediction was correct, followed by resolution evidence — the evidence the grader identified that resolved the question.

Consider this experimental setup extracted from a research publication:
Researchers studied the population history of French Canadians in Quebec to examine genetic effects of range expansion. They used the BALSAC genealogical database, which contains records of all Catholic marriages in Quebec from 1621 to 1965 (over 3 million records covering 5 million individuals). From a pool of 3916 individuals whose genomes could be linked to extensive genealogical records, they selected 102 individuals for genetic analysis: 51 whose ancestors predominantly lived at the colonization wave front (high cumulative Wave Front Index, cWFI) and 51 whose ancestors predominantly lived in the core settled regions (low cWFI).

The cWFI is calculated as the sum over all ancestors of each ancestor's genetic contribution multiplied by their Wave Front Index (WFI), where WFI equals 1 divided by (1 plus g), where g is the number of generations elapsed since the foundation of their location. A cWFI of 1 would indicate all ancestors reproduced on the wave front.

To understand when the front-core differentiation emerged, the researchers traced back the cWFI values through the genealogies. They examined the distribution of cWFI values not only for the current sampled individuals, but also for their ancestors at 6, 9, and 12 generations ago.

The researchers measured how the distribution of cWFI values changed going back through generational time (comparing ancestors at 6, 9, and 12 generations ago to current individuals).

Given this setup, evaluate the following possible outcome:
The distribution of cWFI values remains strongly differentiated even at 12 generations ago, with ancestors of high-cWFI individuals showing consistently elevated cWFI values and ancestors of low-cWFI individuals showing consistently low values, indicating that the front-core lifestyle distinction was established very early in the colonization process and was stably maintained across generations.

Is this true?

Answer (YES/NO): NO